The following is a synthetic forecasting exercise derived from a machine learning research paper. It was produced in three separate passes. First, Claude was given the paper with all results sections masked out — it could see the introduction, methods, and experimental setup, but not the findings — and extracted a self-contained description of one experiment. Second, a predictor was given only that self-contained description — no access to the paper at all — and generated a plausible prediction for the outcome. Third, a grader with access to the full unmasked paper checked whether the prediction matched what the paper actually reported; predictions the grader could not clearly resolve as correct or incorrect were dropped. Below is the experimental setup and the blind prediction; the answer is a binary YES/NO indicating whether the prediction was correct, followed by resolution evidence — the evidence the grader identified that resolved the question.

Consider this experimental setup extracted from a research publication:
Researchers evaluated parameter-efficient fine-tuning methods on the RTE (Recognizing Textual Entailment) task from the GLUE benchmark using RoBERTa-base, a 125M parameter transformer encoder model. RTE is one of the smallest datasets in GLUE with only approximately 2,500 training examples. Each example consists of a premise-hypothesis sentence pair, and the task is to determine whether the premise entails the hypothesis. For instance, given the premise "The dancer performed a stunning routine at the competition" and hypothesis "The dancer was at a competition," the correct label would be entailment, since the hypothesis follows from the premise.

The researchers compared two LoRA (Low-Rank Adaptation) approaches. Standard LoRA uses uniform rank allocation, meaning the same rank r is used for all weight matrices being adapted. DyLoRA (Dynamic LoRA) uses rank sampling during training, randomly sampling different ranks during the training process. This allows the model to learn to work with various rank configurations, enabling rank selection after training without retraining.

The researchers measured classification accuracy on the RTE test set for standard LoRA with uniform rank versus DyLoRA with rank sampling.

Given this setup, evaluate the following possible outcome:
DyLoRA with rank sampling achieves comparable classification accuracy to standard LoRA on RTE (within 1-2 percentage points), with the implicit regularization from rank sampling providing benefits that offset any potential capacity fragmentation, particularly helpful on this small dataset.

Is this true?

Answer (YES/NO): YES